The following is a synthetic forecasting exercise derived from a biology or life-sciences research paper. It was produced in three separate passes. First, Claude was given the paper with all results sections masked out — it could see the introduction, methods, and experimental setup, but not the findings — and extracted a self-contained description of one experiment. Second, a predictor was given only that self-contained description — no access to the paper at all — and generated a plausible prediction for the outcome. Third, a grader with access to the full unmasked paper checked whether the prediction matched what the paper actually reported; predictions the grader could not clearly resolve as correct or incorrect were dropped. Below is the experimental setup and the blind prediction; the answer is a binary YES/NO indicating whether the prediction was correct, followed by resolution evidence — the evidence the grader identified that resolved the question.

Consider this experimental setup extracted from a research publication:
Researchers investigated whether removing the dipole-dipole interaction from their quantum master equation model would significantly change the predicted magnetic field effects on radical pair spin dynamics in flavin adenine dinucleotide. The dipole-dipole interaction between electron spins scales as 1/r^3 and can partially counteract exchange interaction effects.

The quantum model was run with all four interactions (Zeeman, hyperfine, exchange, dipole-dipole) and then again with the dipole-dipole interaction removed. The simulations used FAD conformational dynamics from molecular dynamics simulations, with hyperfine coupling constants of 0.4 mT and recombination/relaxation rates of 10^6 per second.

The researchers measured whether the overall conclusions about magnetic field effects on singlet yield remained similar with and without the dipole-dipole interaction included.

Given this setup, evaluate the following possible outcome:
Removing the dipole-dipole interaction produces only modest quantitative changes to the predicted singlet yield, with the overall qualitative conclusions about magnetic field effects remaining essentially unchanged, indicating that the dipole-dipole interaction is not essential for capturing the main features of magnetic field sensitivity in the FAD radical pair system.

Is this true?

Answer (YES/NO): YES